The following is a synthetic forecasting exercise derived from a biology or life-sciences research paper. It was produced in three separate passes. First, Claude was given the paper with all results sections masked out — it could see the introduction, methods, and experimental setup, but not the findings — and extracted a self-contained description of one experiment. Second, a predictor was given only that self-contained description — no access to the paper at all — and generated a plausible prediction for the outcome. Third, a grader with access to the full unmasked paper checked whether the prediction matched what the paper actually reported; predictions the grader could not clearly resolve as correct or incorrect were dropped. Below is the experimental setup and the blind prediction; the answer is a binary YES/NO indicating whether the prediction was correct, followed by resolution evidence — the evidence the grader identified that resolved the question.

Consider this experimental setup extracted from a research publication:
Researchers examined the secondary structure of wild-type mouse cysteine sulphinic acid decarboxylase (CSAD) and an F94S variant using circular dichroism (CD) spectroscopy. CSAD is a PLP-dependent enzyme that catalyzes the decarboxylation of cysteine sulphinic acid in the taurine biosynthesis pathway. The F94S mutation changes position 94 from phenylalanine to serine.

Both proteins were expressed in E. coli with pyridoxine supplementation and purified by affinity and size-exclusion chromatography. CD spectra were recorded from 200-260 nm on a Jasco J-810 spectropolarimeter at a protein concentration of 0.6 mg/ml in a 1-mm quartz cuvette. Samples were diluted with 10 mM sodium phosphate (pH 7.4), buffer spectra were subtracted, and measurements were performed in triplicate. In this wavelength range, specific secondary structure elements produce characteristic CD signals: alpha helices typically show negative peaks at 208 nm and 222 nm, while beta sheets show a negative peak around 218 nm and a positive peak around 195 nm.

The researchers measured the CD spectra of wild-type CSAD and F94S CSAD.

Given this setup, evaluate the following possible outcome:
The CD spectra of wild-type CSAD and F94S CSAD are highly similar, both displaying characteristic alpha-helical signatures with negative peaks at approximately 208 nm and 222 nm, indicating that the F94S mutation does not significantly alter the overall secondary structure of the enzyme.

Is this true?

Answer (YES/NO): YES